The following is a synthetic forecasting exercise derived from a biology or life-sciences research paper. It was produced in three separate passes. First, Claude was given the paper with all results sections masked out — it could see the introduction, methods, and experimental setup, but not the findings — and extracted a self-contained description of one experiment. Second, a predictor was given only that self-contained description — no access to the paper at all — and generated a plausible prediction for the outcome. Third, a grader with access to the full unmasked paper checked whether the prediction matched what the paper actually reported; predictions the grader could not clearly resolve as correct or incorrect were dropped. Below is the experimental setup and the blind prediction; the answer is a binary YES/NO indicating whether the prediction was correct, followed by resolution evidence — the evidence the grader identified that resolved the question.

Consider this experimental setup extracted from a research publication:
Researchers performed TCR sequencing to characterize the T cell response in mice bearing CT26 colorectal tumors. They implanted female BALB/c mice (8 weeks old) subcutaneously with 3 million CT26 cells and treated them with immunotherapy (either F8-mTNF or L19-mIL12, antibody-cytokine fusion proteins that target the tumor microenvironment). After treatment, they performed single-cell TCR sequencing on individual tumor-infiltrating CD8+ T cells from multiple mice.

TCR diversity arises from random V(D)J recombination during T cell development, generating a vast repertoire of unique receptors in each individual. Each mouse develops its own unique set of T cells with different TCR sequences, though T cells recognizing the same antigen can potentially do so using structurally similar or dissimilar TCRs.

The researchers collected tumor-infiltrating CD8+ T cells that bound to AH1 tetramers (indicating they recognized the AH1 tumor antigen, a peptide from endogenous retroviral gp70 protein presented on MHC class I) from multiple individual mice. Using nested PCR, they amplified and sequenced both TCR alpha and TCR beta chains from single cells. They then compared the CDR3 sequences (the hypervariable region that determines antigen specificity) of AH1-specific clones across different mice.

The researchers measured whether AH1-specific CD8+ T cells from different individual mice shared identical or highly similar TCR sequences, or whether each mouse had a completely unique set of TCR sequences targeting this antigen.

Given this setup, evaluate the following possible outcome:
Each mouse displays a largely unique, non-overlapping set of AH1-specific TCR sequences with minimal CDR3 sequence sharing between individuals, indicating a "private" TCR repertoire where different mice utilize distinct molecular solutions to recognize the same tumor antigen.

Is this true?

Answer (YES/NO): YES